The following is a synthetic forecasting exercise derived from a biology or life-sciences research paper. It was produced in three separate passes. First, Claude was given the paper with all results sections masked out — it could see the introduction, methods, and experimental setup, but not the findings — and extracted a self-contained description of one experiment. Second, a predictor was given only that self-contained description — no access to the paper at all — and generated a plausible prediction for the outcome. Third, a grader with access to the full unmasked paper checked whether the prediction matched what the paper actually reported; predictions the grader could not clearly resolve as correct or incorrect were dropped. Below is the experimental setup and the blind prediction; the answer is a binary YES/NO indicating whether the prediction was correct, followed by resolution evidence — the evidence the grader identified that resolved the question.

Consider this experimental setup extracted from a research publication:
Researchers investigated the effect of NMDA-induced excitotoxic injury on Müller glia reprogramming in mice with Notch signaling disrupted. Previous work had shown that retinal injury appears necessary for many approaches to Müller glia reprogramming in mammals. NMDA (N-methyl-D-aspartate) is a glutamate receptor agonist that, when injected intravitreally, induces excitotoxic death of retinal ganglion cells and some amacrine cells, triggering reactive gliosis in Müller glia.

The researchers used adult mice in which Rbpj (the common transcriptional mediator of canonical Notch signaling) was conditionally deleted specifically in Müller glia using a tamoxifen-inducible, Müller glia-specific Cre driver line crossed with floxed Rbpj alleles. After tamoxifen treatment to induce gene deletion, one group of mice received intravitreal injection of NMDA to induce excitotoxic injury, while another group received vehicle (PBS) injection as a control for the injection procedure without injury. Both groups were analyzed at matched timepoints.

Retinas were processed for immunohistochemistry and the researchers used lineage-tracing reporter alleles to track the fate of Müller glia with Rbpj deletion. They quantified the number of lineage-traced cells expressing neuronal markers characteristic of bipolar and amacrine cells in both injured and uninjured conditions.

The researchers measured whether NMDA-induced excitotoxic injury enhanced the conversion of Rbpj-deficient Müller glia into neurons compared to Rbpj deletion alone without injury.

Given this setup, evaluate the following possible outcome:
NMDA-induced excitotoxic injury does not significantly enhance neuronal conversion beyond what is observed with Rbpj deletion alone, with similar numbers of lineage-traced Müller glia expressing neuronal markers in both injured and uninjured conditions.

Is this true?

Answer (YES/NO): NO